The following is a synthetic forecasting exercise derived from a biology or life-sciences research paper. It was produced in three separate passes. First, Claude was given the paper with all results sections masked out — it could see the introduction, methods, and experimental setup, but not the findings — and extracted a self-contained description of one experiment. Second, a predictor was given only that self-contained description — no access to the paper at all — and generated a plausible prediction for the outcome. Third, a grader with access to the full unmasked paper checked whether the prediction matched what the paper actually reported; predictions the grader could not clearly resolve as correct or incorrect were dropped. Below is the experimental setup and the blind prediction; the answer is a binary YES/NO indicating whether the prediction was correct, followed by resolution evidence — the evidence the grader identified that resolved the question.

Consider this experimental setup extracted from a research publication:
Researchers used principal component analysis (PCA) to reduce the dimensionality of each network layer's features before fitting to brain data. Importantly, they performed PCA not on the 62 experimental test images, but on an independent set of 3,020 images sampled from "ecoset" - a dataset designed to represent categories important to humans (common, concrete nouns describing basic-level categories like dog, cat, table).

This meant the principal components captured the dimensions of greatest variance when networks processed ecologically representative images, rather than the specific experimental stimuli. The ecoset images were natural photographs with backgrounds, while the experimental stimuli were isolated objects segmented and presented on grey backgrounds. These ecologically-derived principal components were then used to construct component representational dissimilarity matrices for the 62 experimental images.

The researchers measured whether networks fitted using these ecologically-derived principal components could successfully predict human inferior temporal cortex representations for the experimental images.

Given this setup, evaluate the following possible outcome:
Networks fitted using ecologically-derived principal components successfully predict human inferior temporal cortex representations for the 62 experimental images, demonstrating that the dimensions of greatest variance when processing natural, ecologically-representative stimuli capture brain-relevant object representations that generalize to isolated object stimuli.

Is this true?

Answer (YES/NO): YES